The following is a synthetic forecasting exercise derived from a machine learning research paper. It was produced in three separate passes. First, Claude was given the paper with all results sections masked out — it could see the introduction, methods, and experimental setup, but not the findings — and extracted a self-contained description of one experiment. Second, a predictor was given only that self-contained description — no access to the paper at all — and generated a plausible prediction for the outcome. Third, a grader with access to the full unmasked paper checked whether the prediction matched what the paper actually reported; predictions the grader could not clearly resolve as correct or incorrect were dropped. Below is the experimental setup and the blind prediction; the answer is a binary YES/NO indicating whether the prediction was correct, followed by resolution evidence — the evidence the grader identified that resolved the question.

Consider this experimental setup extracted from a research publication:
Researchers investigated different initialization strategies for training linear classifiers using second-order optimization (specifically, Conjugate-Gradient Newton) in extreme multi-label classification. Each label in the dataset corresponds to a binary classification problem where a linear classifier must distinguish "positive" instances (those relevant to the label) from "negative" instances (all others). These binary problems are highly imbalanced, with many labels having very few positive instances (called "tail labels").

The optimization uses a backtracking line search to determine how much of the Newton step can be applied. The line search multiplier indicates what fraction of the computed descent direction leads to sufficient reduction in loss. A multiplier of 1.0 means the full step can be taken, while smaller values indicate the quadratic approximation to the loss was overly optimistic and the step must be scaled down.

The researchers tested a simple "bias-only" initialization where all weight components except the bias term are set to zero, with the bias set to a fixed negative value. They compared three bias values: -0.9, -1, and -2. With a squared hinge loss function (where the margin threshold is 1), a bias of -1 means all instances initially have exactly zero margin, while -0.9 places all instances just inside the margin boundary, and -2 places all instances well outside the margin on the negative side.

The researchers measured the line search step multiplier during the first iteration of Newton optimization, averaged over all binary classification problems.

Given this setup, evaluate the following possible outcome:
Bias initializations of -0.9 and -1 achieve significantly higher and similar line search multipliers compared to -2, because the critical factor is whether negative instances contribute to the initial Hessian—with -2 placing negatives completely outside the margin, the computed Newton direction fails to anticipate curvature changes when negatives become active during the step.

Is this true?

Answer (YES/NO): NO